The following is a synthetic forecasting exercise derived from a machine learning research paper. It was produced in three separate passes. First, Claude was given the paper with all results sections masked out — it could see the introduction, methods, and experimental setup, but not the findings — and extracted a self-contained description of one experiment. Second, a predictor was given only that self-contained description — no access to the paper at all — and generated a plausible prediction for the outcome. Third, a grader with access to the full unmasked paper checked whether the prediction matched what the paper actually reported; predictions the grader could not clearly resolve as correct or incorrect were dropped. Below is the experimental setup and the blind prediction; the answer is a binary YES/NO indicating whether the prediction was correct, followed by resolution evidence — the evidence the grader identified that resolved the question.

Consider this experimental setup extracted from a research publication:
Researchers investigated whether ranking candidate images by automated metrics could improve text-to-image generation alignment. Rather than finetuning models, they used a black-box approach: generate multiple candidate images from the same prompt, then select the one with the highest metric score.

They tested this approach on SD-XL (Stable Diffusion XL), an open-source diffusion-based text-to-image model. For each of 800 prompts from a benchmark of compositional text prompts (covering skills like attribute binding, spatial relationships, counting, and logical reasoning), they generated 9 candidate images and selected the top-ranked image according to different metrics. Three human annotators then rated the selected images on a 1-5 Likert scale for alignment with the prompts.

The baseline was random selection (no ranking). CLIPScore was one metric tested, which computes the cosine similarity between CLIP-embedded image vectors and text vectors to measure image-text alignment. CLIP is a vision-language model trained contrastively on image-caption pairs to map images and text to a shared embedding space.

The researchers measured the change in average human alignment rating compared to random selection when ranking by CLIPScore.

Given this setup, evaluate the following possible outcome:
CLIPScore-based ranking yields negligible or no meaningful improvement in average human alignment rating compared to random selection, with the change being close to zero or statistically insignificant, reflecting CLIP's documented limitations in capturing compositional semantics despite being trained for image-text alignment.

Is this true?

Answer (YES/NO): YES